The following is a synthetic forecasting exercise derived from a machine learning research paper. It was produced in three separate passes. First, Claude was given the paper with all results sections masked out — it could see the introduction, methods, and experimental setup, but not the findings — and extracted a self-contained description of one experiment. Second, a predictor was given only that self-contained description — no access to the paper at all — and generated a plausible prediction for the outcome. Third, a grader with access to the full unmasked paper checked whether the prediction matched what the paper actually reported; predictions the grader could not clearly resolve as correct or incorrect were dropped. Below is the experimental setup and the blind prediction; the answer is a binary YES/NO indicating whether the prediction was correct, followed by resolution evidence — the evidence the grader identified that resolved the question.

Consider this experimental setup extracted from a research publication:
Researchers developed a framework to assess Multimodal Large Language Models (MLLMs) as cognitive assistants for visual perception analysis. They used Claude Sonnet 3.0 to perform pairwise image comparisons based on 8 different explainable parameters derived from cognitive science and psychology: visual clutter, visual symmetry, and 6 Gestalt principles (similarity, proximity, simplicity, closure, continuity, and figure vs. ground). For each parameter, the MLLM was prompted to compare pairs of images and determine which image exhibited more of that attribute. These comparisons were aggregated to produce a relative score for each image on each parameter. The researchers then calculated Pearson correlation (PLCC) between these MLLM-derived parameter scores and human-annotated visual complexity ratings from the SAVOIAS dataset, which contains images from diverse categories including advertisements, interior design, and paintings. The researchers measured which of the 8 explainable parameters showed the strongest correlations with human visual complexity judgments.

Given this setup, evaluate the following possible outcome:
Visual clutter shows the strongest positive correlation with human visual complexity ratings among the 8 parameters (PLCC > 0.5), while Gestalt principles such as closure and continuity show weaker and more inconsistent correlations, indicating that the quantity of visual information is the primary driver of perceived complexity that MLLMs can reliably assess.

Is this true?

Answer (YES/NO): NO